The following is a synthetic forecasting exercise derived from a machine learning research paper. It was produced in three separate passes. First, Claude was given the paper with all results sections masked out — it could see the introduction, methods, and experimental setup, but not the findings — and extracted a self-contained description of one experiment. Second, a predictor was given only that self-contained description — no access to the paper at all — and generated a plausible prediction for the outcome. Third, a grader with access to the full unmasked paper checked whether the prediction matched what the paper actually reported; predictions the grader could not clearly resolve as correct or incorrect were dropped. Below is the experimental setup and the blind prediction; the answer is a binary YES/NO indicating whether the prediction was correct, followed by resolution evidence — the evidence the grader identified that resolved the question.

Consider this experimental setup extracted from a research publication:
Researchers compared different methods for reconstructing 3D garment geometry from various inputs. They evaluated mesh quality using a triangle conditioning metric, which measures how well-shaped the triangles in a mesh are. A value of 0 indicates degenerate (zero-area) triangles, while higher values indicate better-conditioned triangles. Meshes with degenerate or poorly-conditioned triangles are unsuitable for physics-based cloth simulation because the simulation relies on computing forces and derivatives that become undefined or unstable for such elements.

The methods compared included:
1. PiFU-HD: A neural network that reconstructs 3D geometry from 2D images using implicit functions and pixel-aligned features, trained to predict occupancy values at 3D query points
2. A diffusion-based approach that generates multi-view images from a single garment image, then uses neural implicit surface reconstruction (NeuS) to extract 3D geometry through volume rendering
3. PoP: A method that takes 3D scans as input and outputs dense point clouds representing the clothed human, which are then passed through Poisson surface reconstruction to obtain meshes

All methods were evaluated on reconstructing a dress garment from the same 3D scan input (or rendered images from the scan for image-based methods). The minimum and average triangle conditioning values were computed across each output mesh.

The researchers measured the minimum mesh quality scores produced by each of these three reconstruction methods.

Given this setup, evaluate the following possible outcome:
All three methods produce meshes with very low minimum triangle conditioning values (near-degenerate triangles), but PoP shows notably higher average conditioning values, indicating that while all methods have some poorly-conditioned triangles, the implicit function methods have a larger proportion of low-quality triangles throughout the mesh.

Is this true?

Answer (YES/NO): NO